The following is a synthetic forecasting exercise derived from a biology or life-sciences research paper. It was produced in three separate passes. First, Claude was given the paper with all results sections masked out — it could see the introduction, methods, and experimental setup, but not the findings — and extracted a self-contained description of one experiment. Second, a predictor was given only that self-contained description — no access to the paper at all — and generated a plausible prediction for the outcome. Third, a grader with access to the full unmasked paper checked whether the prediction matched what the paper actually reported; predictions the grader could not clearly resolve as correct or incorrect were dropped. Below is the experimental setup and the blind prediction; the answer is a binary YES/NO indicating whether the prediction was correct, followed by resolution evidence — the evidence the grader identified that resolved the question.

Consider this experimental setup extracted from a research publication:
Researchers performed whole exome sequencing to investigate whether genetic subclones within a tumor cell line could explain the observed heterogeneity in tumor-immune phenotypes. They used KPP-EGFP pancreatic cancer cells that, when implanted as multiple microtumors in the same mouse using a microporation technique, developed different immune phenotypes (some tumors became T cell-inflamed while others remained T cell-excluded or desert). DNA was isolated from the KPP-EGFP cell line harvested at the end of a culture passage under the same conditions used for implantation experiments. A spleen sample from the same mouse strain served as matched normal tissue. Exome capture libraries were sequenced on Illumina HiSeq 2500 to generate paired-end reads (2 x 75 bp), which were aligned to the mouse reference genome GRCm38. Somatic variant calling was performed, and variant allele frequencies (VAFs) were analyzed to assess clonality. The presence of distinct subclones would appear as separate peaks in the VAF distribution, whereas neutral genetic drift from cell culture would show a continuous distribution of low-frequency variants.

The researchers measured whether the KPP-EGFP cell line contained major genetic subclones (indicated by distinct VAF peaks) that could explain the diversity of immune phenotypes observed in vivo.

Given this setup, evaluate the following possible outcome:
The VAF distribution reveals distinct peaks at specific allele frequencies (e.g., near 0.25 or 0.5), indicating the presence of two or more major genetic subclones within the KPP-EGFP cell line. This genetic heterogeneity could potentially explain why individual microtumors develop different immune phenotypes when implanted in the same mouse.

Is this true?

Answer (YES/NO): NO